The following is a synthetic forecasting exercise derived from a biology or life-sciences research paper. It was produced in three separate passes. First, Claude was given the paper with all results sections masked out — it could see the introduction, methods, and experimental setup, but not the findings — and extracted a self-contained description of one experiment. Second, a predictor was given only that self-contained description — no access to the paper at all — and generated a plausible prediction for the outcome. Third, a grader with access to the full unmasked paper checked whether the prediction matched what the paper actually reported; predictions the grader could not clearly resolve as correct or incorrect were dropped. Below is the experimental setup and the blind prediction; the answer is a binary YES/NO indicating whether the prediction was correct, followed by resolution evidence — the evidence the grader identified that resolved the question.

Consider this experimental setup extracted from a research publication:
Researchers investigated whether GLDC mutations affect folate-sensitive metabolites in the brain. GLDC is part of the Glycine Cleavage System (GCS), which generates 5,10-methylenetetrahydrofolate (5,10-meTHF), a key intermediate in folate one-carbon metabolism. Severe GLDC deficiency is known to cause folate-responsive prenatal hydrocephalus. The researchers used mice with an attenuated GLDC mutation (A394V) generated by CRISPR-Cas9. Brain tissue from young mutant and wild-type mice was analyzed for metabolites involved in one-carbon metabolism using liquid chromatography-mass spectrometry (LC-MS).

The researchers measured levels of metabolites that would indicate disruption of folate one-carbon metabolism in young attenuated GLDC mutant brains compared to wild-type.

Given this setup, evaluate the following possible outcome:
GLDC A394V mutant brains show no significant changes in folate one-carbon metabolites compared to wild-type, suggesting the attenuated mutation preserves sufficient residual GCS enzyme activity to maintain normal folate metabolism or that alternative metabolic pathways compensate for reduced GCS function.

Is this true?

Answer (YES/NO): YES